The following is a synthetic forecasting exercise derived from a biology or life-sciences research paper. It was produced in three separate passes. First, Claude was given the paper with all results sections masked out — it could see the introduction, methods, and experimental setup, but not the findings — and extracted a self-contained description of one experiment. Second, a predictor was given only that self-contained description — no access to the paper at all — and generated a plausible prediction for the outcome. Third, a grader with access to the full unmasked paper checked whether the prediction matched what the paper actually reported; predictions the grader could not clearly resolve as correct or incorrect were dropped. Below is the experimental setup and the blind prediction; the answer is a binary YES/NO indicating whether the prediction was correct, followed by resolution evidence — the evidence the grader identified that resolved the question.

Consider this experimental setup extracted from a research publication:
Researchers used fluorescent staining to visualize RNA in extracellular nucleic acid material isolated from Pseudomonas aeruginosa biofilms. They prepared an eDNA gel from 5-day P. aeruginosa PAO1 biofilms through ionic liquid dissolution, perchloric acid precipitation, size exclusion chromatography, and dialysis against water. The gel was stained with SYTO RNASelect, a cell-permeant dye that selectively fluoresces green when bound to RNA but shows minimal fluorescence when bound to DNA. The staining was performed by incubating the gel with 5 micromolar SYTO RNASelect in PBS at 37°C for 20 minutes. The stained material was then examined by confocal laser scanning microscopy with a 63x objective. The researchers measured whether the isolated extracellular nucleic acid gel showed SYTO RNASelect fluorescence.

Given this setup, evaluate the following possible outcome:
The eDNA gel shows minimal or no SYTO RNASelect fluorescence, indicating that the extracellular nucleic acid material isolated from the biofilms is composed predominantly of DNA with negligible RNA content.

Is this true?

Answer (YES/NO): NO